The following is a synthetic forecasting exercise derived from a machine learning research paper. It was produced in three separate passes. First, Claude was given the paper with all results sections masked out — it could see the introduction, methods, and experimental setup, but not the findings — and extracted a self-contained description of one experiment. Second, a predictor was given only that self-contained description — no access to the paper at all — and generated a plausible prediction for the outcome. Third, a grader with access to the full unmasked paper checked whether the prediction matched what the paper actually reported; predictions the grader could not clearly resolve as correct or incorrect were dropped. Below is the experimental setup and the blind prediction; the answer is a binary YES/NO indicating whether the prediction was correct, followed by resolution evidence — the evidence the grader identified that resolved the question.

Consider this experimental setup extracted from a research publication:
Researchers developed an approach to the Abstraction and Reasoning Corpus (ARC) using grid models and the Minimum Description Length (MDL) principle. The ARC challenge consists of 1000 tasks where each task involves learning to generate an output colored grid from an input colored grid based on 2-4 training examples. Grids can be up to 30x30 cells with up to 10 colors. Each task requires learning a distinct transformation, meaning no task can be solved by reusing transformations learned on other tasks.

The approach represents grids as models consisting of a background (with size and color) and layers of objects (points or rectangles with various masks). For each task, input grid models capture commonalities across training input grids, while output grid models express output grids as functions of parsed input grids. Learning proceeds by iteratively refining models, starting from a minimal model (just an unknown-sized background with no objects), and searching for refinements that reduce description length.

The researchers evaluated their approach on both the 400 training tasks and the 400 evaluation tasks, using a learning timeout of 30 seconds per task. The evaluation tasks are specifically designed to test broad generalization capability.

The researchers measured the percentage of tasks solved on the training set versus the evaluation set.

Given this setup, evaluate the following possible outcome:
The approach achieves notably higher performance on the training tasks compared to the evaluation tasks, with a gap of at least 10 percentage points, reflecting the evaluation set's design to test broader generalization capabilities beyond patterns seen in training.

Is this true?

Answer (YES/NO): NO